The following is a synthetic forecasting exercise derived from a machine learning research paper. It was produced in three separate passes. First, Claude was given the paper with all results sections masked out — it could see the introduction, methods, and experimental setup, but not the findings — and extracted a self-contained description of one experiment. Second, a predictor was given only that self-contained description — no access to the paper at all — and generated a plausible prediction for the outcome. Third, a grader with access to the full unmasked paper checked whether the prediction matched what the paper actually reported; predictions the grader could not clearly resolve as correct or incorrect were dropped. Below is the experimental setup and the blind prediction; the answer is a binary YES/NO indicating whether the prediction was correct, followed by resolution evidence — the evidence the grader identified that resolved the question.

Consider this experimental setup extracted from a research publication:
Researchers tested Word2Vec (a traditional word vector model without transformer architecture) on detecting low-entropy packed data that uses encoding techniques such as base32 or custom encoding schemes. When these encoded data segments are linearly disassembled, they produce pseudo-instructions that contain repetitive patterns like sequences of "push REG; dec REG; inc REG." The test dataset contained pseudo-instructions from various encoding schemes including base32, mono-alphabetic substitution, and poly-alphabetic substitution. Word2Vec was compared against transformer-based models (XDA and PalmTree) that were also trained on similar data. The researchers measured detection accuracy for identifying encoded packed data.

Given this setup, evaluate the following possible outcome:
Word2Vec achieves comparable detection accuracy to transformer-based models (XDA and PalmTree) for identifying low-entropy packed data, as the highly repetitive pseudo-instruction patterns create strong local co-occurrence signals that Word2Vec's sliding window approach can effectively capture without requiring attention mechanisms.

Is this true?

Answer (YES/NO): NO